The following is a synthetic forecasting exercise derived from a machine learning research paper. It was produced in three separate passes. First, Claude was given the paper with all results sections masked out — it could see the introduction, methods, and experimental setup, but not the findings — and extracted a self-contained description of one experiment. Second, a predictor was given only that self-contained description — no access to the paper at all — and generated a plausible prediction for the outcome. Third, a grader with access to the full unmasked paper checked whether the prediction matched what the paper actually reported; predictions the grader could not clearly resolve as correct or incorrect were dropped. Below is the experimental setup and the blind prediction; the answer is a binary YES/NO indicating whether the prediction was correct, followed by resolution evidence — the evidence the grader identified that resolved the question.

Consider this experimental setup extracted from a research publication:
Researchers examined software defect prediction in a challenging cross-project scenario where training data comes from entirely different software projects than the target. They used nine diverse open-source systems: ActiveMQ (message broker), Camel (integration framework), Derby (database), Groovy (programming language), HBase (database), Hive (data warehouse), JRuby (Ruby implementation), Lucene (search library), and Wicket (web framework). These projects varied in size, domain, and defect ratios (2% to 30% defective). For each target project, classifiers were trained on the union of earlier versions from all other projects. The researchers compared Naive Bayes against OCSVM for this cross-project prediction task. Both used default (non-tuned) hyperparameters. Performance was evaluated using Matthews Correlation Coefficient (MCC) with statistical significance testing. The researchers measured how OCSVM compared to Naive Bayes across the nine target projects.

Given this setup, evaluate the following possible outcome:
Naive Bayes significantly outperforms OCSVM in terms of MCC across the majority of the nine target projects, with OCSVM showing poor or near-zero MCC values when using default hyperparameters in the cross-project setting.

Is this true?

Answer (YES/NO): NO